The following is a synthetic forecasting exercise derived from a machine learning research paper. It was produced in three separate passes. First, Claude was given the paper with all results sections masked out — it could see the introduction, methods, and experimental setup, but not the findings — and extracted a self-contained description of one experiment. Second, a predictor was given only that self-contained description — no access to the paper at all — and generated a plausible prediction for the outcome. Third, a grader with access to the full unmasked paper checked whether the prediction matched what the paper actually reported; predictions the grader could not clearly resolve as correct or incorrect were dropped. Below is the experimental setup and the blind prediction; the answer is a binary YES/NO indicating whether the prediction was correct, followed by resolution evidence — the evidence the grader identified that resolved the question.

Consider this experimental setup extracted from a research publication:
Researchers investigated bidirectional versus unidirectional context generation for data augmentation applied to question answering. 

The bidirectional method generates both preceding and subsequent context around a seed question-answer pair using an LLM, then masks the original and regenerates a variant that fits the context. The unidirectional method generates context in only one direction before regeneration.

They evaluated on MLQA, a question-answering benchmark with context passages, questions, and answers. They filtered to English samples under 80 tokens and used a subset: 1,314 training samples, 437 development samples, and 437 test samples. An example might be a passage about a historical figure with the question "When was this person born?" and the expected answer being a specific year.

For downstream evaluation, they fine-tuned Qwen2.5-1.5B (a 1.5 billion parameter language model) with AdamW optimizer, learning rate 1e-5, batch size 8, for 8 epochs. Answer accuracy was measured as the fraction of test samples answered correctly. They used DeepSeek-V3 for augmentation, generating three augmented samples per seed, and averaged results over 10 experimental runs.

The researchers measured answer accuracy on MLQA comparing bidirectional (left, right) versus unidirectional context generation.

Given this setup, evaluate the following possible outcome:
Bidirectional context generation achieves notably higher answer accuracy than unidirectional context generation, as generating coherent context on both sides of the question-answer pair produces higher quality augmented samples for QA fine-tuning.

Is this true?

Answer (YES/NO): YES